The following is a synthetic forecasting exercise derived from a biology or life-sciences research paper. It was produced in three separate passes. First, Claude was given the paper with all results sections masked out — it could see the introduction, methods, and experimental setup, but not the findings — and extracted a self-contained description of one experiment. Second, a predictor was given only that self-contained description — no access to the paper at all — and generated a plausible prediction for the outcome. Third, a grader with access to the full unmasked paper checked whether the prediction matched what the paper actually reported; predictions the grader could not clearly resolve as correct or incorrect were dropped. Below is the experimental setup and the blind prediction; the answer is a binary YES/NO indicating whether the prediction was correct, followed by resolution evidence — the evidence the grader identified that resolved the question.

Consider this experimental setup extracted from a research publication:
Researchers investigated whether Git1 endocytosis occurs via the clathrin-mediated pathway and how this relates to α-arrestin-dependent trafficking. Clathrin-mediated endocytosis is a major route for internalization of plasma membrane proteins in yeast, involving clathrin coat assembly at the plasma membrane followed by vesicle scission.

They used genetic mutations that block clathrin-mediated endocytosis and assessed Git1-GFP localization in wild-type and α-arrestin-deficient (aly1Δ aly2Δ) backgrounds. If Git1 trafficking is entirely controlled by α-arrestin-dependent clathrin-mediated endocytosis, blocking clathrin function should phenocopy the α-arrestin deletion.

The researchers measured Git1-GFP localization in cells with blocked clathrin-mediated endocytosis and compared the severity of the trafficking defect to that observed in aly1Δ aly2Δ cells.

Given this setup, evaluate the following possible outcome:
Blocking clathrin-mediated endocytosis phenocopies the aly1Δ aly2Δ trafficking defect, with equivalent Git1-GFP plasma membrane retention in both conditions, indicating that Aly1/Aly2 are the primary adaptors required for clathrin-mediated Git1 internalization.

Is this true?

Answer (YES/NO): NO